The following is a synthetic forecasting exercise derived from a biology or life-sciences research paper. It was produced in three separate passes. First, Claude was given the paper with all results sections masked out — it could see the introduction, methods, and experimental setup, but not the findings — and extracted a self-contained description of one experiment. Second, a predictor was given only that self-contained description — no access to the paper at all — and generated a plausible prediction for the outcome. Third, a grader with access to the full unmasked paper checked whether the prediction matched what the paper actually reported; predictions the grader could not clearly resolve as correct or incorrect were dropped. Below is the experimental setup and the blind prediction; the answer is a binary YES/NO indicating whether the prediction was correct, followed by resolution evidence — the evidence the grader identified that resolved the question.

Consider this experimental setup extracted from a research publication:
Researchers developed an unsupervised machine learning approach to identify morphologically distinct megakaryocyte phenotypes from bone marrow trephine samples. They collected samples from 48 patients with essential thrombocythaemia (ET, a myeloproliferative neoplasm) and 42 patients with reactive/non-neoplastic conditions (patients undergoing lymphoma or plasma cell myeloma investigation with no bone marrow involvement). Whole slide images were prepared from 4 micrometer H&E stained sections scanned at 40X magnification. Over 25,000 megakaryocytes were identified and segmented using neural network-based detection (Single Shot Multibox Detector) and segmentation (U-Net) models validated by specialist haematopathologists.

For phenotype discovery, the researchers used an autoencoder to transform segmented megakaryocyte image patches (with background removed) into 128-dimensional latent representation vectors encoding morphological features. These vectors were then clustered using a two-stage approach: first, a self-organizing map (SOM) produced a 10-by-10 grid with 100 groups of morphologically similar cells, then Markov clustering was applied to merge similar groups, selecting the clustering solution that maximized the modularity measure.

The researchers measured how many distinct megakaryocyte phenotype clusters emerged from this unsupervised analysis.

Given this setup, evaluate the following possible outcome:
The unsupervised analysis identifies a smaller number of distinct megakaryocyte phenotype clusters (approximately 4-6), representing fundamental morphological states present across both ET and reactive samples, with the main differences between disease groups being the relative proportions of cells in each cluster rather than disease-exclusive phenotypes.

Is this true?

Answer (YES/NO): NO